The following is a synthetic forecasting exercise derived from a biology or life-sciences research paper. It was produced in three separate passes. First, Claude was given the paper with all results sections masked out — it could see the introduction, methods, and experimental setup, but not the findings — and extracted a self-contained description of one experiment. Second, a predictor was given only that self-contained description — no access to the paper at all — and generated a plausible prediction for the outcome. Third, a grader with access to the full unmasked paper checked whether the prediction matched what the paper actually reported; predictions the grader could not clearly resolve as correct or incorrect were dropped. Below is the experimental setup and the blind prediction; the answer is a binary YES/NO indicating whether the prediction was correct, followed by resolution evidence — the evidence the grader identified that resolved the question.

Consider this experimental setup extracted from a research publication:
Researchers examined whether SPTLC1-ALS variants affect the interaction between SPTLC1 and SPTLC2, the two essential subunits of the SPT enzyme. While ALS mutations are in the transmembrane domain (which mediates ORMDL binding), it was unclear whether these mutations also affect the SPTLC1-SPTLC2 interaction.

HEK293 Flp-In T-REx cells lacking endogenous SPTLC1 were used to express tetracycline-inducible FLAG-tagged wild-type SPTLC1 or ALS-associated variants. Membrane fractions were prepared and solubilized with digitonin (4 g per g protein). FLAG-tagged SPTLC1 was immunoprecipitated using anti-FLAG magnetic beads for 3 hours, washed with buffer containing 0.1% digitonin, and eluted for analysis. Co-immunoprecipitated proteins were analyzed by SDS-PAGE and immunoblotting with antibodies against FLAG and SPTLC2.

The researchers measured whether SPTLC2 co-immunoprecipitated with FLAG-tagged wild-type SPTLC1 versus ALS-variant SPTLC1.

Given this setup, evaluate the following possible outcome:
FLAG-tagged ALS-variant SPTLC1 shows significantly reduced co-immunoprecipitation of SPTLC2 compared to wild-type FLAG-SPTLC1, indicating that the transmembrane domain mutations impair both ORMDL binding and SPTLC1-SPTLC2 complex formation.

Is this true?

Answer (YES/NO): NO